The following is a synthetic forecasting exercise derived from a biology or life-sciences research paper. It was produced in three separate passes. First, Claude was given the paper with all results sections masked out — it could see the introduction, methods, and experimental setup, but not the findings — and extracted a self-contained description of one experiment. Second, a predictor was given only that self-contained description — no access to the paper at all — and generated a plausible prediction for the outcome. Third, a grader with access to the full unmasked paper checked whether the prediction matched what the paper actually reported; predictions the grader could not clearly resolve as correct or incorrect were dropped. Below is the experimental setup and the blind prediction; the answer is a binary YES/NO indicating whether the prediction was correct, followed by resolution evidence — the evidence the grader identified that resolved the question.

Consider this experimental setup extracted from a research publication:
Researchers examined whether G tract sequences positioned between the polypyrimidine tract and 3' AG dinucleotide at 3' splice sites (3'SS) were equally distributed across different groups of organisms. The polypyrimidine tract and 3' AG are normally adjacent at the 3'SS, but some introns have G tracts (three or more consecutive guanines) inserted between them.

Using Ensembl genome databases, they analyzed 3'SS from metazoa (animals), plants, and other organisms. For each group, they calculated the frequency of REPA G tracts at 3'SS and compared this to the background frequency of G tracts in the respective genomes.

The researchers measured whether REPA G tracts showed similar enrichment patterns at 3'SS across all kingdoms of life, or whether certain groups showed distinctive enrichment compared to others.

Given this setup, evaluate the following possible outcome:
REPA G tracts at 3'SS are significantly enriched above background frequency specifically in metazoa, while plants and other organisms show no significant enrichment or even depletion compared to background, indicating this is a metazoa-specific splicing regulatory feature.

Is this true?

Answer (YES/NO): NO